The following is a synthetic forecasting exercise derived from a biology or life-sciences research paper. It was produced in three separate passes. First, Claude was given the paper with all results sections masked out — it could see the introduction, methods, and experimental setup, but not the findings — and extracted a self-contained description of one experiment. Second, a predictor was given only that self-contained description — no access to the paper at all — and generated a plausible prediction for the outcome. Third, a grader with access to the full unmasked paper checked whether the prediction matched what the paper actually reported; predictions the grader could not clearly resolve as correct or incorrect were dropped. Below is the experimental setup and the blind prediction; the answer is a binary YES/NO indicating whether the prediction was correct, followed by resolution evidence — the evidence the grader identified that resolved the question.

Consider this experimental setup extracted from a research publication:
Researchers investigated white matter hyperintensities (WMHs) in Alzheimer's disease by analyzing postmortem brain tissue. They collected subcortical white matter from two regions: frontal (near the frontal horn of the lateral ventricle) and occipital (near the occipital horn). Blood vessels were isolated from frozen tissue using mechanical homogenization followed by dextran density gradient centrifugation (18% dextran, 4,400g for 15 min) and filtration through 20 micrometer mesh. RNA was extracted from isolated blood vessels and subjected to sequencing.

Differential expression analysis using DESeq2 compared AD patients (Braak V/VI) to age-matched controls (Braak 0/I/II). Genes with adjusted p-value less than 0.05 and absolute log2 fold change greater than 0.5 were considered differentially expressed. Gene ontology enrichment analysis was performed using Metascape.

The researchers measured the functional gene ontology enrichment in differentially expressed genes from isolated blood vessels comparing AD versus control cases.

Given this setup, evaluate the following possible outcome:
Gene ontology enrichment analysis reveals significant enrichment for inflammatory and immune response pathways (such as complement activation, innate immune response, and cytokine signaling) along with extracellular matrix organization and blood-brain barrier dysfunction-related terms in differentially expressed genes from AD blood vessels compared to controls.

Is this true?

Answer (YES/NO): NO